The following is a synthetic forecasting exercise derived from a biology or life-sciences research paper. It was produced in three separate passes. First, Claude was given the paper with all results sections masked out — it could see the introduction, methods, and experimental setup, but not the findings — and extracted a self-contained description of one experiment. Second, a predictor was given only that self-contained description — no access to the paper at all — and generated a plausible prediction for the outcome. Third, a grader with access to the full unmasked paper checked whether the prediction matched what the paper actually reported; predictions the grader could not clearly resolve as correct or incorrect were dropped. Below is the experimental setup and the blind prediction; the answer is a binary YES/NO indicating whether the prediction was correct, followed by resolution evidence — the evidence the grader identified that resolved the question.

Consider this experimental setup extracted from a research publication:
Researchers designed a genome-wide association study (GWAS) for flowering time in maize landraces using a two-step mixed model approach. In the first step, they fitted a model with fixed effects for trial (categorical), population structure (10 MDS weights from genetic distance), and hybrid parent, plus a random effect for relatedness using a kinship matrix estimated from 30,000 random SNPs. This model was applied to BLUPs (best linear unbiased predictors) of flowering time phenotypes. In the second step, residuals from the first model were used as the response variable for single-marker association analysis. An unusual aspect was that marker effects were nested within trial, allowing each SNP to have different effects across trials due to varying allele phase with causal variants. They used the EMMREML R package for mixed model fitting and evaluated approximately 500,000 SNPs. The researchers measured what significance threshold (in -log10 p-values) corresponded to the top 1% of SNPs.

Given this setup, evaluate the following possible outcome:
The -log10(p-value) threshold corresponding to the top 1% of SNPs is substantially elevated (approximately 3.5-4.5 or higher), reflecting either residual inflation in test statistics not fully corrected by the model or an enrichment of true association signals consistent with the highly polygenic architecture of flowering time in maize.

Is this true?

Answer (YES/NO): NO